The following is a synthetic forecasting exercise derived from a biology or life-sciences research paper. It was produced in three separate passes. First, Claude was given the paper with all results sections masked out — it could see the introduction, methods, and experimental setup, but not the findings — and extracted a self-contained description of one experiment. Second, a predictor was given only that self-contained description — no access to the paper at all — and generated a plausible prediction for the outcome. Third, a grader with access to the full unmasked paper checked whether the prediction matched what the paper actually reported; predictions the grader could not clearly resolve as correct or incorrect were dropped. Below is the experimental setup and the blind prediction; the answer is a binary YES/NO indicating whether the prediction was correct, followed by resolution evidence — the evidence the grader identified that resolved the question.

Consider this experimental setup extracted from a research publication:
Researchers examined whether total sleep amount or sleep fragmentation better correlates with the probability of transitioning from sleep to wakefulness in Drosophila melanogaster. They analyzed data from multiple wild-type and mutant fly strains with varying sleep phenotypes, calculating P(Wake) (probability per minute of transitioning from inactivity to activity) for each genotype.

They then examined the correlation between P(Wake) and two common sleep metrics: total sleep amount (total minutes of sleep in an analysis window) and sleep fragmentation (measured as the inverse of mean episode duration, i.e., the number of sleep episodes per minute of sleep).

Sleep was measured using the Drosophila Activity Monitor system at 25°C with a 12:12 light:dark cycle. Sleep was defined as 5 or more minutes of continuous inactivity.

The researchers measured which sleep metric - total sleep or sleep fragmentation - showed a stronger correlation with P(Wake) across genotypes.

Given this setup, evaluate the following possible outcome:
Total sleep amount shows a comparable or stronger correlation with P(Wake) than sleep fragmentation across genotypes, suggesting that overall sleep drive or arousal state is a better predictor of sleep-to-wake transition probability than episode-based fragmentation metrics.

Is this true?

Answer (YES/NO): YES